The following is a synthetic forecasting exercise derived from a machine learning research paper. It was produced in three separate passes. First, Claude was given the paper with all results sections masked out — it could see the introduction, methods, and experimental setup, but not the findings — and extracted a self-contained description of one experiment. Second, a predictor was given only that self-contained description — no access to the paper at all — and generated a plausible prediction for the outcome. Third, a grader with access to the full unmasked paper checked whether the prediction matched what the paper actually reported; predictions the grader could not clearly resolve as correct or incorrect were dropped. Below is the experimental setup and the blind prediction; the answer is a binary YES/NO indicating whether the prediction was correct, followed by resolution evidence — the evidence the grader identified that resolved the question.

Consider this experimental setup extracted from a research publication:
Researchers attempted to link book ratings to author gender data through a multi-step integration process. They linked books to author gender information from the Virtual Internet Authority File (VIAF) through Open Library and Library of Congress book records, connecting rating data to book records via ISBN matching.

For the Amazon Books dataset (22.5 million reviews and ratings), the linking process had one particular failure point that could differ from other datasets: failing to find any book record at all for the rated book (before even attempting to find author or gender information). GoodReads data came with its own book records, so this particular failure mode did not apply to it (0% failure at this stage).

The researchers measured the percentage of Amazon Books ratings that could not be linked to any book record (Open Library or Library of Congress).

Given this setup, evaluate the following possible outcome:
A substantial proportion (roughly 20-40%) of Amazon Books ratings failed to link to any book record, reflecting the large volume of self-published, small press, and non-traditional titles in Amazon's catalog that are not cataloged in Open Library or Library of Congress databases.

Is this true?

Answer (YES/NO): NO